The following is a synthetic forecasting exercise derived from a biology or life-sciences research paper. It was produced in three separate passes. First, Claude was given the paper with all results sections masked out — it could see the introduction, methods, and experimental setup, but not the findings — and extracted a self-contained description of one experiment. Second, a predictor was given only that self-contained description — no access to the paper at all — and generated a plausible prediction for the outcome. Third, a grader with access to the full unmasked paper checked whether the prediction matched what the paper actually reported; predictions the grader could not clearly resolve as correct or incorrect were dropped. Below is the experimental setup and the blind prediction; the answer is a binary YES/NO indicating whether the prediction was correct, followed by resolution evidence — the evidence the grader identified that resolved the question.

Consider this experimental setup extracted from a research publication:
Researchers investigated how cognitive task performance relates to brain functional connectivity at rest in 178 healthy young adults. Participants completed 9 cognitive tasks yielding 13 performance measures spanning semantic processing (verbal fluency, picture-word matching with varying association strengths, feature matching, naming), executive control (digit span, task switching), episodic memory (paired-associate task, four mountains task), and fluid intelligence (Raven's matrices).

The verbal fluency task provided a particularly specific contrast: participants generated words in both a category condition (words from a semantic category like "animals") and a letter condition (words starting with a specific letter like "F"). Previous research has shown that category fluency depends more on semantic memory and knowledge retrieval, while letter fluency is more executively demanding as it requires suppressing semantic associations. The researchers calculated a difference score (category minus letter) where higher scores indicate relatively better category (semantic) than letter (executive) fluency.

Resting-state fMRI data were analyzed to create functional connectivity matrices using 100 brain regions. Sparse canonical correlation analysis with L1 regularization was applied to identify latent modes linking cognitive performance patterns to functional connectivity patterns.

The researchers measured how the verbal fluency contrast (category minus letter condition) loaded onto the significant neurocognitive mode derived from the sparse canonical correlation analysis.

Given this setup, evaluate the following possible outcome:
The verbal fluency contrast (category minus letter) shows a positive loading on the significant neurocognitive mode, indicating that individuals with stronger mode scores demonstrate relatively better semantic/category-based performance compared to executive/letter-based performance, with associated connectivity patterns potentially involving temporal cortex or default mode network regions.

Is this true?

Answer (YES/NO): NO